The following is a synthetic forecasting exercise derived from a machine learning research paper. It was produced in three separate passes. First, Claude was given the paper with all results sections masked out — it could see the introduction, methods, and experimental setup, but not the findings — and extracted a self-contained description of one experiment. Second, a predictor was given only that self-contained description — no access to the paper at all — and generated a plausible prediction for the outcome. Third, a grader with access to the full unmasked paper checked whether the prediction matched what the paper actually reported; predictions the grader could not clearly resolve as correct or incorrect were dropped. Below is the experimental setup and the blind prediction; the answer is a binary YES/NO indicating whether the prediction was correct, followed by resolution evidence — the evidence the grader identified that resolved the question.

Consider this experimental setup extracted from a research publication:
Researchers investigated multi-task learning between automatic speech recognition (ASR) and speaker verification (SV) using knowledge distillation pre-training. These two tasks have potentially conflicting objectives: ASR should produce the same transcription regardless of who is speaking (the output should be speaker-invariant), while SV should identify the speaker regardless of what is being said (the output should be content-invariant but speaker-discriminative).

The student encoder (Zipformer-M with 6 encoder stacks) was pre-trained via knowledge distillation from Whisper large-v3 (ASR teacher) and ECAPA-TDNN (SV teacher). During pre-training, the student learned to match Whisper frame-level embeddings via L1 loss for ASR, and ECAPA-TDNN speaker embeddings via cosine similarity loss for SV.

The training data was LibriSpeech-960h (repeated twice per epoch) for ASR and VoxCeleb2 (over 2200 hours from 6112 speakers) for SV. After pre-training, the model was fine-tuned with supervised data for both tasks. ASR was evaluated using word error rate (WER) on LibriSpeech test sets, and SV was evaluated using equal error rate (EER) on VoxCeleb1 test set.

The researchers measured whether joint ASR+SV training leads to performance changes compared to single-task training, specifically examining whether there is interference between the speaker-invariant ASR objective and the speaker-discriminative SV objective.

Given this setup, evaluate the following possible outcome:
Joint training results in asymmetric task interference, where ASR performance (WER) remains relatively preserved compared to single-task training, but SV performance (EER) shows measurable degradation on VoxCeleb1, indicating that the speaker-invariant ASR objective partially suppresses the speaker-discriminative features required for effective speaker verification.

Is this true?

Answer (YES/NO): YES